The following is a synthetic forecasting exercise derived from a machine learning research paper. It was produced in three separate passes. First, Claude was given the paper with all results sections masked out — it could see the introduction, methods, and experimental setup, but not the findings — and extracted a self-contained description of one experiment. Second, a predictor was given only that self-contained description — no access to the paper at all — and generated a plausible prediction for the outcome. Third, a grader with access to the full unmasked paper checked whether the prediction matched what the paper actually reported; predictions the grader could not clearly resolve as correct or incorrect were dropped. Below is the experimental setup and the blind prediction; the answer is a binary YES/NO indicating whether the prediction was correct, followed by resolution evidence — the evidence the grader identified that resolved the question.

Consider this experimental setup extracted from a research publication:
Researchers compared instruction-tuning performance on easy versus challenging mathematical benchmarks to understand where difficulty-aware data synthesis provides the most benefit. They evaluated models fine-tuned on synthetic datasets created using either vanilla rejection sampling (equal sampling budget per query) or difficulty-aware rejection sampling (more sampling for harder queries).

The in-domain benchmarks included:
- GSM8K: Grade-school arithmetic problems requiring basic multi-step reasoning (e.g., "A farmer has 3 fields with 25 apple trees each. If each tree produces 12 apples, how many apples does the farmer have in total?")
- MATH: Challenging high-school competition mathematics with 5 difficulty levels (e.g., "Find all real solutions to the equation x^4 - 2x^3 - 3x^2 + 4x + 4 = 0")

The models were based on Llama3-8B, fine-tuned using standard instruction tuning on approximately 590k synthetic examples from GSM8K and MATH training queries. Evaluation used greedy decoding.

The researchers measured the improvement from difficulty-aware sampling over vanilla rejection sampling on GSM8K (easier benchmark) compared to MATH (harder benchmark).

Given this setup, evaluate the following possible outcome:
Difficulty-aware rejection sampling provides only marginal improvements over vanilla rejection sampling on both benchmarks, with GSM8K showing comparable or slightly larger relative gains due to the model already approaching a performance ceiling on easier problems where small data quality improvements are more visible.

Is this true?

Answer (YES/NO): NO